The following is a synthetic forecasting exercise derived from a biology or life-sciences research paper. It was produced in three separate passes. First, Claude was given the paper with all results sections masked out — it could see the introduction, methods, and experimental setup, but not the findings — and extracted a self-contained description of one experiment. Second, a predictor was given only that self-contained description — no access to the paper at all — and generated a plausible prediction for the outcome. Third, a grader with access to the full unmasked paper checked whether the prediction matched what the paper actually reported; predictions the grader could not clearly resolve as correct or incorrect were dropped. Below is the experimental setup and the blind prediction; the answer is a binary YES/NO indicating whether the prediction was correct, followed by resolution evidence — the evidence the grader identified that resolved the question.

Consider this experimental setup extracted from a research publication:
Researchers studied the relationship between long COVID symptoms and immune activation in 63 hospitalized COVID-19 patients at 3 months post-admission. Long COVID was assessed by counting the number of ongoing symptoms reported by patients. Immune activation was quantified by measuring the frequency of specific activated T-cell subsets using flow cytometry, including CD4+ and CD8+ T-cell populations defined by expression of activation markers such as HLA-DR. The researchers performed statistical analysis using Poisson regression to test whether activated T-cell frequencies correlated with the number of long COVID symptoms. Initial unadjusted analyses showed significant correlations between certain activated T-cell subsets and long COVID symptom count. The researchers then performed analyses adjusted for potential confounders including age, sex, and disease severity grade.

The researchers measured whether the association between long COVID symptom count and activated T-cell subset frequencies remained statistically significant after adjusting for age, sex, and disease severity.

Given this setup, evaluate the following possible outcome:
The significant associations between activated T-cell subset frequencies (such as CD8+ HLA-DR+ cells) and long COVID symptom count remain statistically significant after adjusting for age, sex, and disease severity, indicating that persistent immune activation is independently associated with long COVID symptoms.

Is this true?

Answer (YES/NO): NO